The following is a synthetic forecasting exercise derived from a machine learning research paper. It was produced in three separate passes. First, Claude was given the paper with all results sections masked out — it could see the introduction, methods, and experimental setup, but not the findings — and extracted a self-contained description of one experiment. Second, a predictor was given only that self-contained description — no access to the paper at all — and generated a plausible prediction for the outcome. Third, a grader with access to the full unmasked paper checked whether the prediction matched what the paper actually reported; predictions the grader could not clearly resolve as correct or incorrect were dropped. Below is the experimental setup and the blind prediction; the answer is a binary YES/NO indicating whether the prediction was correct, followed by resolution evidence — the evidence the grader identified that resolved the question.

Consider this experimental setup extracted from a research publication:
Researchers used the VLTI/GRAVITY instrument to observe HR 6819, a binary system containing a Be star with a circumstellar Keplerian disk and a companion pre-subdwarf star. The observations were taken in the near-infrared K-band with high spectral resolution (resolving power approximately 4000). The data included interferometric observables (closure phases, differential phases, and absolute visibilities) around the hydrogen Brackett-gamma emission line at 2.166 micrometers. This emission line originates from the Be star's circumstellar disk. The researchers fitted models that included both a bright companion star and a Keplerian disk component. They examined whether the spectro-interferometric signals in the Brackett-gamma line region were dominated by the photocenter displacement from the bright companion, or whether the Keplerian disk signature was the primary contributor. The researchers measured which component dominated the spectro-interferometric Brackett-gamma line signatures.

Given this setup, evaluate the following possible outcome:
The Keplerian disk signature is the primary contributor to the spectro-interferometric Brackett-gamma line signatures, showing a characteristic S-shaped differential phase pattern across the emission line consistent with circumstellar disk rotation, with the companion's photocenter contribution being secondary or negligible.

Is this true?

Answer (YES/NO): NO